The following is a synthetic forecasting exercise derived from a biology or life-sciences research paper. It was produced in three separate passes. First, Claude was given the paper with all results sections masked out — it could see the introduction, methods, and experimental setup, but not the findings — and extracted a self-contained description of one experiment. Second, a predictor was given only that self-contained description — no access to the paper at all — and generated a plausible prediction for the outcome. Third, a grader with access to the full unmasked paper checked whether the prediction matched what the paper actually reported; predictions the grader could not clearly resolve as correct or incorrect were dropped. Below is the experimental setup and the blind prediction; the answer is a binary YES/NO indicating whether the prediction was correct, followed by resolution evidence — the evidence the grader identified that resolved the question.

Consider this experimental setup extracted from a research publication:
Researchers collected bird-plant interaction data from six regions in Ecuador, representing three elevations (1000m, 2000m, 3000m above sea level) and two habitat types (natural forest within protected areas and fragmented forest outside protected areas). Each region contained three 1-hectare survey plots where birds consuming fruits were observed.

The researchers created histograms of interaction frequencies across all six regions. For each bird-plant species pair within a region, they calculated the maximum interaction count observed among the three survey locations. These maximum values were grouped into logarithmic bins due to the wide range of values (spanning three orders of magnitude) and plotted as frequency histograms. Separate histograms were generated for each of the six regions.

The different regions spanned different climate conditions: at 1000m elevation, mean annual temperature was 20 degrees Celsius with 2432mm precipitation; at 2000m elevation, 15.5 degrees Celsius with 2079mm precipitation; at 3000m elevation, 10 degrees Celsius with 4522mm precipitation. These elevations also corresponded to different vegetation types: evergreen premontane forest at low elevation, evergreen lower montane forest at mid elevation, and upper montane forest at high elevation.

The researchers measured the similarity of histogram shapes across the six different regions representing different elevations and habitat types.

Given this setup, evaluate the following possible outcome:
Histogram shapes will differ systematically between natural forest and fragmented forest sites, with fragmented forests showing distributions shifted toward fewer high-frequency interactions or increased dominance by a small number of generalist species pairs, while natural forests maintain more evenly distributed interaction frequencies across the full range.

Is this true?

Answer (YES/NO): NO